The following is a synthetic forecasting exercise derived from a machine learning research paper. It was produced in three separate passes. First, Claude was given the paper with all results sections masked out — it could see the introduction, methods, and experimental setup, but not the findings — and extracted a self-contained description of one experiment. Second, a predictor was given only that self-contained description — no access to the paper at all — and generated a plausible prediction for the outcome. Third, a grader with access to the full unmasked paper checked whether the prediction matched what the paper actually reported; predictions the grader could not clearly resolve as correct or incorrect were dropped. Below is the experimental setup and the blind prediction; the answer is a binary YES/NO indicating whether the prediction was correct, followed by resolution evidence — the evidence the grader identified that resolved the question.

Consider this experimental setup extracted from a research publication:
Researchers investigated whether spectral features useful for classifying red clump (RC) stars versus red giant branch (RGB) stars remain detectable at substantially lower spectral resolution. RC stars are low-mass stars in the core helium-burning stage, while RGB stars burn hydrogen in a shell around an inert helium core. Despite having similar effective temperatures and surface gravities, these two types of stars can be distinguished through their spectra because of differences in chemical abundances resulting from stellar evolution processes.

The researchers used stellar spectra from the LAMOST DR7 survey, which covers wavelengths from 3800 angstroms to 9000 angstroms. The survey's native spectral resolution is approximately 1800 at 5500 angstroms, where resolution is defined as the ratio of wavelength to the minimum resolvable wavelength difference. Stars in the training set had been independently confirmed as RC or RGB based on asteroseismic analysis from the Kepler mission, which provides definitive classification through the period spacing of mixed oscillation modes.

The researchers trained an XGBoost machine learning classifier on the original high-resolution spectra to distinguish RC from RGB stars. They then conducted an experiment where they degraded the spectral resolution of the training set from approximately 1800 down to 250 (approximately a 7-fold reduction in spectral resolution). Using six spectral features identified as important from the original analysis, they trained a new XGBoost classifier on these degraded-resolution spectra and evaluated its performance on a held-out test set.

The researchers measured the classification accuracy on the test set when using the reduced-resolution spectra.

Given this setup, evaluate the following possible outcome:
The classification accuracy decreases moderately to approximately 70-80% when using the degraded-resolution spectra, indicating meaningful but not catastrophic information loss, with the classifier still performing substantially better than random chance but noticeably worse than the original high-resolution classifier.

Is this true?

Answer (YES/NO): NO